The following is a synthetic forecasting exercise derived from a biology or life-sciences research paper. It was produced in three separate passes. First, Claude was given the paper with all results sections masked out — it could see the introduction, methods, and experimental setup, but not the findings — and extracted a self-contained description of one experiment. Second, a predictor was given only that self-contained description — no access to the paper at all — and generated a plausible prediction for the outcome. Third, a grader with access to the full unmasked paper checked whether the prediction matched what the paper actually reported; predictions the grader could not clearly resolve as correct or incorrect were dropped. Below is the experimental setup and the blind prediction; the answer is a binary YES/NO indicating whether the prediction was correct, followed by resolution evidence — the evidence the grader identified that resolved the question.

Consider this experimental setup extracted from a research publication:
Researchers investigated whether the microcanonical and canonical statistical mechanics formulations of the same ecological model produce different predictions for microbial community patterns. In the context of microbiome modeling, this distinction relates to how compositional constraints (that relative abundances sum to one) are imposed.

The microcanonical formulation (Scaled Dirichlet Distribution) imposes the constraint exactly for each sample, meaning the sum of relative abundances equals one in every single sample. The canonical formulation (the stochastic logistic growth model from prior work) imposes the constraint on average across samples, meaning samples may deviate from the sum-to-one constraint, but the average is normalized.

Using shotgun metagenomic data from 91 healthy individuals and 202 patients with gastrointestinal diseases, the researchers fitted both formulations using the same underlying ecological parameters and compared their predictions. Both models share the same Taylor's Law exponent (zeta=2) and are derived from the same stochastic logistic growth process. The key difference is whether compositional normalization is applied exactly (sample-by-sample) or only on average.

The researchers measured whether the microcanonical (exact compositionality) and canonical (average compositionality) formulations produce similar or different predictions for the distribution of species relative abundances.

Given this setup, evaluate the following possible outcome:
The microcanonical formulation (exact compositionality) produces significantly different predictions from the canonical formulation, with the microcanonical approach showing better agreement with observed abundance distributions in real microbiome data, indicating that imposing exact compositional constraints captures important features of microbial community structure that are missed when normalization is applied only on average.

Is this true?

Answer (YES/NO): NO